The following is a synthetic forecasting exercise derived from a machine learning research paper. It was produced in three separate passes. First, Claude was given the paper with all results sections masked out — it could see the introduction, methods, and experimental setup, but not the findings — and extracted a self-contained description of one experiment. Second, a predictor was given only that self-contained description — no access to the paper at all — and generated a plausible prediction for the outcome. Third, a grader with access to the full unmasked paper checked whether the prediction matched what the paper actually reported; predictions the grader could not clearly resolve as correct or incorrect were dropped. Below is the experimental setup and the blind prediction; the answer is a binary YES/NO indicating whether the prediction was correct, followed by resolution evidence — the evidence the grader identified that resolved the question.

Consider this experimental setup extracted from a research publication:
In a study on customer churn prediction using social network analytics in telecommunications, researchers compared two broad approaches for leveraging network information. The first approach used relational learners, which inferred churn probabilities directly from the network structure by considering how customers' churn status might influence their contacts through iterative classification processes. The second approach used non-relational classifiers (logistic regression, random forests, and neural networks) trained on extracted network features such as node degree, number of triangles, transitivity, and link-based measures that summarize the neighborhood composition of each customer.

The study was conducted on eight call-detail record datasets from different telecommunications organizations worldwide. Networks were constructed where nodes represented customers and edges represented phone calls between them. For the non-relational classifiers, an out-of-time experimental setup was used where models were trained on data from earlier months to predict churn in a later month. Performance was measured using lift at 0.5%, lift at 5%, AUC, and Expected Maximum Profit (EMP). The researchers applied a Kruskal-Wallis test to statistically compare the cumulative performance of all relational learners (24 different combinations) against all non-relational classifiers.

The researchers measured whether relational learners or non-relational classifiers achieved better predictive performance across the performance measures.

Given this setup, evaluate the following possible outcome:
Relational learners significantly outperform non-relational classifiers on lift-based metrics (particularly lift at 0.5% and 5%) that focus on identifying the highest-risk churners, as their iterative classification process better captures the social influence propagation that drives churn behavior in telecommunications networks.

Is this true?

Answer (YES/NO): NO